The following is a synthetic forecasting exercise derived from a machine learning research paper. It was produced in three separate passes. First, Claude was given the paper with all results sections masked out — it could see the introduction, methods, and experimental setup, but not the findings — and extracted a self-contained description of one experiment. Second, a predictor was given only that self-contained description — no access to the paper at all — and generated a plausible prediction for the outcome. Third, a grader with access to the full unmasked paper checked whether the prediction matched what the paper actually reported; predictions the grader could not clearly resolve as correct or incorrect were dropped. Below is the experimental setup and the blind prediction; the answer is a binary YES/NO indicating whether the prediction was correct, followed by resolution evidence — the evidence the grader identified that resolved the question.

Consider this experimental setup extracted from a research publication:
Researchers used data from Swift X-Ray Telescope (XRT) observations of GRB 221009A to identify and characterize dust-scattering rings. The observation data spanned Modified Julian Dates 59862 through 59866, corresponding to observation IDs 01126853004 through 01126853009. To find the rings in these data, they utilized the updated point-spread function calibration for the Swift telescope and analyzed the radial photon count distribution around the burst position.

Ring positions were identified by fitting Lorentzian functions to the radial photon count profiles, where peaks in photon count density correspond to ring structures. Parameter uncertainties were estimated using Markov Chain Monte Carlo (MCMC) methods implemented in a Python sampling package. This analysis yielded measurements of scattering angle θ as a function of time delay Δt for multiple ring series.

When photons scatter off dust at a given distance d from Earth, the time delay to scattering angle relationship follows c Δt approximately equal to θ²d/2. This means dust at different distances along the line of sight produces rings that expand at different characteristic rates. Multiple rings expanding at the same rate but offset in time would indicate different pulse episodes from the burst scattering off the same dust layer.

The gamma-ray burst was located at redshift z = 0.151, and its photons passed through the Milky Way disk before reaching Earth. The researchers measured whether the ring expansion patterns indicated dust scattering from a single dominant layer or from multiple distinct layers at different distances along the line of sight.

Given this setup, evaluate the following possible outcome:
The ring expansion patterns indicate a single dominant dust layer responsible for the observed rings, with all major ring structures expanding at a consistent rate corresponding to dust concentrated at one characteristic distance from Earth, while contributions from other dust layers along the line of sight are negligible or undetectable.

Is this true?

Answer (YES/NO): NO